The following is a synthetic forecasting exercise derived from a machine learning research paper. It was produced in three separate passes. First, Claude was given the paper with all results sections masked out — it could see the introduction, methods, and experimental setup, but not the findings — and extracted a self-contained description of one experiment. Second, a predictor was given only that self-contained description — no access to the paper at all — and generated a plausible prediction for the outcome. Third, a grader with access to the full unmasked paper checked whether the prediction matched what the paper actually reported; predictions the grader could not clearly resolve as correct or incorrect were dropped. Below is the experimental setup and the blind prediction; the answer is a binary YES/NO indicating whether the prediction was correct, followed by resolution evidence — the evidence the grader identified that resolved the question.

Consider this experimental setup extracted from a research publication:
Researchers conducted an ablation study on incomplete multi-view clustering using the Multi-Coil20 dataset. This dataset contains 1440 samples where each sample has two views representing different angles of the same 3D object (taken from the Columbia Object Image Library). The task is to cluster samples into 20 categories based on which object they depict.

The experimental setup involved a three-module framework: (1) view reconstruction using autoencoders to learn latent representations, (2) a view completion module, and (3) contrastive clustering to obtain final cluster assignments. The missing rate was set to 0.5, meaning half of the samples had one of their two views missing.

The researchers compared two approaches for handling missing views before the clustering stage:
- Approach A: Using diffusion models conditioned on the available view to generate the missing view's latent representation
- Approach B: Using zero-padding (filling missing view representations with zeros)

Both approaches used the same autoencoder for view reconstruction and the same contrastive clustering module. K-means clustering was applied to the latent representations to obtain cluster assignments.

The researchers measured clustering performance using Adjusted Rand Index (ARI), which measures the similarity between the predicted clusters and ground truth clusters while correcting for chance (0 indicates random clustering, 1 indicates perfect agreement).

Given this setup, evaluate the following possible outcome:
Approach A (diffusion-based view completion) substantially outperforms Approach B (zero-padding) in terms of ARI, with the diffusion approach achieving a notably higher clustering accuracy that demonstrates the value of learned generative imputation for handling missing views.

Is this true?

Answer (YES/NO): YES